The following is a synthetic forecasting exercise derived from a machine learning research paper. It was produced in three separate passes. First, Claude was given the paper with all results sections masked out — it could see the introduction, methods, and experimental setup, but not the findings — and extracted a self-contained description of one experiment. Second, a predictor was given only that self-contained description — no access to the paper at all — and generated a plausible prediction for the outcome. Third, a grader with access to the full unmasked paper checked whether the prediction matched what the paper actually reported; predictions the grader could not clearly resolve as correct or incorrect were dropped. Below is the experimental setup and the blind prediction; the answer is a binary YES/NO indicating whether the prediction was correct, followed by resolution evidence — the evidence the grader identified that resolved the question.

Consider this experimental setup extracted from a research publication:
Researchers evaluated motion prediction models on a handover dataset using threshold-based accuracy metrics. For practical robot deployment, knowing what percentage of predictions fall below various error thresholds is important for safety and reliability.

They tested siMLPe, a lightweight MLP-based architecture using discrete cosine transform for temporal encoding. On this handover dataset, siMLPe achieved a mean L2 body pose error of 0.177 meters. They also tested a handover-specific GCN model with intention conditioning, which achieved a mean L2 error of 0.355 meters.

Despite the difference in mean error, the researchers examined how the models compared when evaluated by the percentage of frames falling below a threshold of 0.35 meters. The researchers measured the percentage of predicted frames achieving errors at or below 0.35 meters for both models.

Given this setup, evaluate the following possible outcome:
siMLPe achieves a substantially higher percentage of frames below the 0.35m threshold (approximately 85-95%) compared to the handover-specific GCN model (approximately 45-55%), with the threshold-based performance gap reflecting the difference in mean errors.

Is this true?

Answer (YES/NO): NO